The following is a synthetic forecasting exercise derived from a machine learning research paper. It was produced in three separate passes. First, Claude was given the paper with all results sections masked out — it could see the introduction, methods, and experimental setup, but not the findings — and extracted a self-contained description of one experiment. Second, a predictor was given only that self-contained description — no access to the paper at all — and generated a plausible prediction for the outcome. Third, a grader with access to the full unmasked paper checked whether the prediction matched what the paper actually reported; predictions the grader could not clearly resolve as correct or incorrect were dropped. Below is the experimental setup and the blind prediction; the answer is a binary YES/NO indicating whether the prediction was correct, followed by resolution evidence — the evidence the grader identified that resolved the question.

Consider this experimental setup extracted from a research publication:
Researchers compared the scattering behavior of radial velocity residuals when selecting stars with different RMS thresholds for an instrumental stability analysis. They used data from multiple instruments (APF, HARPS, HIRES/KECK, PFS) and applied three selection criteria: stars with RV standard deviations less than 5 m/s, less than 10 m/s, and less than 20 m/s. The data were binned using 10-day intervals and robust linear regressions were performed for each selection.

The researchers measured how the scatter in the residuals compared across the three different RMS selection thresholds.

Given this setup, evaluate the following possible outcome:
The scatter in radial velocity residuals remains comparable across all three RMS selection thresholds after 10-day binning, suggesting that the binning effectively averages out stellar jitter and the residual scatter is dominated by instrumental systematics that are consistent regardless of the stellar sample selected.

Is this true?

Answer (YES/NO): NO